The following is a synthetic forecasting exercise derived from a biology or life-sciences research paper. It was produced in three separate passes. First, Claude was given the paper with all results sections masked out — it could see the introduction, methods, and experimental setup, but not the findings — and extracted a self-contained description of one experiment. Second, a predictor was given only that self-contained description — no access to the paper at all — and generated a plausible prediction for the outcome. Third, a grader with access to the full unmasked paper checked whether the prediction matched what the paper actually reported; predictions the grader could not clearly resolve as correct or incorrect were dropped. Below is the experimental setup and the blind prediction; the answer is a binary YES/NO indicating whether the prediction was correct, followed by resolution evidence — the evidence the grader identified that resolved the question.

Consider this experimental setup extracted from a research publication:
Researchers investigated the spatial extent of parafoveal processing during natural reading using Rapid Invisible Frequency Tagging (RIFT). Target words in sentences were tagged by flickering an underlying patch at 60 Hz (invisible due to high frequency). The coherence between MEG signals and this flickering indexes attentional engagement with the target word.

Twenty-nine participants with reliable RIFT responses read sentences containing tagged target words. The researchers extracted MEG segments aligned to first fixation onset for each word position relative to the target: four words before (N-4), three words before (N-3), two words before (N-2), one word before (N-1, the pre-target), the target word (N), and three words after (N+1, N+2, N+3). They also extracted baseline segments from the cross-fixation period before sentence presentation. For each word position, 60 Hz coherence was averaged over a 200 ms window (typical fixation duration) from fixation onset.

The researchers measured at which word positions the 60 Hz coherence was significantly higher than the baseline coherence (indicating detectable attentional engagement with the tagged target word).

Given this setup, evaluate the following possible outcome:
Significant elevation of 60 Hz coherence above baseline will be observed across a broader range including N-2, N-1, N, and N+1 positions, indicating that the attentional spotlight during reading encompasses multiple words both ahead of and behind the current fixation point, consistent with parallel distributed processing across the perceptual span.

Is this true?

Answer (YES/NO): NO